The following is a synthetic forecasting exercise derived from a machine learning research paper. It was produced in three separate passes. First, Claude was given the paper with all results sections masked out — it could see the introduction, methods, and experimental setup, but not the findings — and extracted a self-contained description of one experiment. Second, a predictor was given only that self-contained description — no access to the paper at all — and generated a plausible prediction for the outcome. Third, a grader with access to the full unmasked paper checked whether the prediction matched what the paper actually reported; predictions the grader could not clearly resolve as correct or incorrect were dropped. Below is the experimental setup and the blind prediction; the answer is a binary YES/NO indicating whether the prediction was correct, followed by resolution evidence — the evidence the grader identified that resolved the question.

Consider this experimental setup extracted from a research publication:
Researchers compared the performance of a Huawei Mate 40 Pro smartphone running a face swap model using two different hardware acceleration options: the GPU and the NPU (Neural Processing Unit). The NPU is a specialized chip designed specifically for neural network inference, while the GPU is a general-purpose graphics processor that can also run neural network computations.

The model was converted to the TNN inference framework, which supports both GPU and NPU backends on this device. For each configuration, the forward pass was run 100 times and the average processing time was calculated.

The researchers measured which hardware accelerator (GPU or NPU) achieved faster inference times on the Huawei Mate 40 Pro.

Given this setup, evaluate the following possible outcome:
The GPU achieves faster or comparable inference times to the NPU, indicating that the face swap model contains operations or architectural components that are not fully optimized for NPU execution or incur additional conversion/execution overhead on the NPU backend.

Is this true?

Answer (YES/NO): YES